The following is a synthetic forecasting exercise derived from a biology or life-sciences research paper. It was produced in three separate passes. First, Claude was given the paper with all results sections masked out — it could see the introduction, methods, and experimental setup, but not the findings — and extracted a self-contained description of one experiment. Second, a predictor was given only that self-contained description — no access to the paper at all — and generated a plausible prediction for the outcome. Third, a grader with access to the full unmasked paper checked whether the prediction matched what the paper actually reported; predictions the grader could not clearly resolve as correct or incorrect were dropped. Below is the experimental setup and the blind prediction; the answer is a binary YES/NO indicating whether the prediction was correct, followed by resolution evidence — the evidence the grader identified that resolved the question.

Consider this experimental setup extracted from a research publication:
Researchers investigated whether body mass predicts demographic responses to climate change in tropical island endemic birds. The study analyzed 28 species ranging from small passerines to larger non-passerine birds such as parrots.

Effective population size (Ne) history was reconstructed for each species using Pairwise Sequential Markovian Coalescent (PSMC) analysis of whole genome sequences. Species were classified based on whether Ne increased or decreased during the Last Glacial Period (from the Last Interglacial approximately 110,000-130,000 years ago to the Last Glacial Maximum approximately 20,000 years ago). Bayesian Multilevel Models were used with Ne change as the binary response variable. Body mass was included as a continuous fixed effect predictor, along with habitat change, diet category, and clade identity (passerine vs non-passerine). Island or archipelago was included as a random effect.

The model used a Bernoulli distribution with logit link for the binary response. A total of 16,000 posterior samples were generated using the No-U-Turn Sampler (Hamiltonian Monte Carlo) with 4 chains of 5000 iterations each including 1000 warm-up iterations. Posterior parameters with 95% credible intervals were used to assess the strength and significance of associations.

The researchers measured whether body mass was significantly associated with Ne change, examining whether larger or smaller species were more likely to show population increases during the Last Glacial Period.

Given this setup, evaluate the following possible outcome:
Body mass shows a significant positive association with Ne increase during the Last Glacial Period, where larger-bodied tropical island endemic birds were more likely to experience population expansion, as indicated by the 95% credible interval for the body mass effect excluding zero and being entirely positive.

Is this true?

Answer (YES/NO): NO